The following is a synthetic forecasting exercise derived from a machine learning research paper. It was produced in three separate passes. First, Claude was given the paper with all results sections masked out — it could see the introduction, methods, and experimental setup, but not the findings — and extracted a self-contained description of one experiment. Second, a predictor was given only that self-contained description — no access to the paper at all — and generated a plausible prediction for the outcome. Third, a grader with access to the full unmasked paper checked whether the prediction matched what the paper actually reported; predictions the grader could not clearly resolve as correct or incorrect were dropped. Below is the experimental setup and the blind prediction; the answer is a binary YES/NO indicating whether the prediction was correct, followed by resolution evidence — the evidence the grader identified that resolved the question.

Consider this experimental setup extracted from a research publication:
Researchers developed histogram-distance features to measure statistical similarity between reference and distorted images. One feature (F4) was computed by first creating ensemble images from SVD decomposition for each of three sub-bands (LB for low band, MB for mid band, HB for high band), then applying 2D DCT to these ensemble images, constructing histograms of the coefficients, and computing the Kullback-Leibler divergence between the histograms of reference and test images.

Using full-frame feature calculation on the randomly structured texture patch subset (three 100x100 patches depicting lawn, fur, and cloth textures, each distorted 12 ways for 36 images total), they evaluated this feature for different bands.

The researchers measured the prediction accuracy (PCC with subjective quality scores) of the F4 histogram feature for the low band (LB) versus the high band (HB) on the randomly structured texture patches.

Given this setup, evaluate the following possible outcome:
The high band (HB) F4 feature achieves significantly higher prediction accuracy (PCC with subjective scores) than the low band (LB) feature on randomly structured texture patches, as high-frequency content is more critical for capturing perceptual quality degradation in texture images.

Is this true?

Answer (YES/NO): NO